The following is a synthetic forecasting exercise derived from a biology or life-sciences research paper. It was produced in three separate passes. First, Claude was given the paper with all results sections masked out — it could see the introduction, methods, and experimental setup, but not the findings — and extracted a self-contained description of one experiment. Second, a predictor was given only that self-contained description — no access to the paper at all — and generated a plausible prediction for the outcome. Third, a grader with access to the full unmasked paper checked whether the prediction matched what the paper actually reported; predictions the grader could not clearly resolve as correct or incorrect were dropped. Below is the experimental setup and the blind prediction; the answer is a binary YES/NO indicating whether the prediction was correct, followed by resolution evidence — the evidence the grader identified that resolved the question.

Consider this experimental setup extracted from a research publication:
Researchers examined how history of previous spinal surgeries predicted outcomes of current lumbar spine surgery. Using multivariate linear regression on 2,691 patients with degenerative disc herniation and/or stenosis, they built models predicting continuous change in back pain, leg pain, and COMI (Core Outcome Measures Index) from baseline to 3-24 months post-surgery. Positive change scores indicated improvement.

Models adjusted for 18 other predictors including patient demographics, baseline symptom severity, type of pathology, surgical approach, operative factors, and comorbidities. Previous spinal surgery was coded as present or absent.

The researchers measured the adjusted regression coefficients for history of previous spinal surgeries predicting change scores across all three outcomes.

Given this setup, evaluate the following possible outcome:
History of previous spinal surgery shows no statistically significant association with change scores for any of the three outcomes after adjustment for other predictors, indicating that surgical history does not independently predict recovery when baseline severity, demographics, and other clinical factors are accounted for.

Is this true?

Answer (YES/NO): NO